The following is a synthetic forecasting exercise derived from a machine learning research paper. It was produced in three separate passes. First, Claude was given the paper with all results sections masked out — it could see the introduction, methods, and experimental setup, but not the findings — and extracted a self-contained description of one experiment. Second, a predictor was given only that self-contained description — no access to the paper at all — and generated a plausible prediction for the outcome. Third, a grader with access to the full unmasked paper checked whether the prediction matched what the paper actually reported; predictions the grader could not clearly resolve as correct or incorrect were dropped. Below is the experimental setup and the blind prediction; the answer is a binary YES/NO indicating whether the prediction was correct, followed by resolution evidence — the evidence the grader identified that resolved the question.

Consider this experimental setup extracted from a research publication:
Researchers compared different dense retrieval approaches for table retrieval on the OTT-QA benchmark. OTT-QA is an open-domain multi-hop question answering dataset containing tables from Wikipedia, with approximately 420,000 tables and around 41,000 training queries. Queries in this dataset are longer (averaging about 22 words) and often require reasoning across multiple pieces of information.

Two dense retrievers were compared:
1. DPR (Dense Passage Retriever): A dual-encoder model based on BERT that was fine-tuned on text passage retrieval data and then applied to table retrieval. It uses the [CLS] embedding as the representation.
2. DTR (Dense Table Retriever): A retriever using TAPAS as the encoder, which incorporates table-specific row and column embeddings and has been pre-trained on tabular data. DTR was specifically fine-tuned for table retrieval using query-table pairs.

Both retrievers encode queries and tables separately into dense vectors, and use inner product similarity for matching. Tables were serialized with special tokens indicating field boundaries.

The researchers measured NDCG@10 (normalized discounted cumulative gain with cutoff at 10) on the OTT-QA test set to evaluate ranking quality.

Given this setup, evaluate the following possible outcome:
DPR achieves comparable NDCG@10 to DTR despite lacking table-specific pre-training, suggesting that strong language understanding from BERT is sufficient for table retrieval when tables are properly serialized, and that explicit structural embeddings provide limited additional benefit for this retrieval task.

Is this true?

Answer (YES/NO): NO